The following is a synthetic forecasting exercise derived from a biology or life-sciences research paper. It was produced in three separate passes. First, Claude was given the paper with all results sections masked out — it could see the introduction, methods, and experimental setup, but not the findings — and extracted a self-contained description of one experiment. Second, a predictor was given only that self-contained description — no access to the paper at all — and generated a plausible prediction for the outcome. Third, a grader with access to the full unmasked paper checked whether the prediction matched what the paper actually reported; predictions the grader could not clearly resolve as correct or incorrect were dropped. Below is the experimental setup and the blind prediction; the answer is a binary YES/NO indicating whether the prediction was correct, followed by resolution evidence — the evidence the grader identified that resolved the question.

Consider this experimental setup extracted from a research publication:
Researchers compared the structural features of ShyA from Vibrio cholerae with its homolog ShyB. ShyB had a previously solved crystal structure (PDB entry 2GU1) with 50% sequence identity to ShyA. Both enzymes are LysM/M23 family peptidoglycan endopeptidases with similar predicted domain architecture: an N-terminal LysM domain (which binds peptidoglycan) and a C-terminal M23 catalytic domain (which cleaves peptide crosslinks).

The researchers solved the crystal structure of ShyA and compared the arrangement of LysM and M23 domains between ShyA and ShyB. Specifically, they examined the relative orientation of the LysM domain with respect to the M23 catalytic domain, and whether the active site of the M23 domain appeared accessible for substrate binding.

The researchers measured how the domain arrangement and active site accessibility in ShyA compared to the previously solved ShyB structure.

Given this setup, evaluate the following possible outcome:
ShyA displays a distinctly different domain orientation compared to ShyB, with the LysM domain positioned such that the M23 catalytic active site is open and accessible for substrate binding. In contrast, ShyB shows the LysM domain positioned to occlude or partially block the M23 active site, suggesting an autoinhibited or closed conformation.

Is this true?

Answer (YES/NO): NO